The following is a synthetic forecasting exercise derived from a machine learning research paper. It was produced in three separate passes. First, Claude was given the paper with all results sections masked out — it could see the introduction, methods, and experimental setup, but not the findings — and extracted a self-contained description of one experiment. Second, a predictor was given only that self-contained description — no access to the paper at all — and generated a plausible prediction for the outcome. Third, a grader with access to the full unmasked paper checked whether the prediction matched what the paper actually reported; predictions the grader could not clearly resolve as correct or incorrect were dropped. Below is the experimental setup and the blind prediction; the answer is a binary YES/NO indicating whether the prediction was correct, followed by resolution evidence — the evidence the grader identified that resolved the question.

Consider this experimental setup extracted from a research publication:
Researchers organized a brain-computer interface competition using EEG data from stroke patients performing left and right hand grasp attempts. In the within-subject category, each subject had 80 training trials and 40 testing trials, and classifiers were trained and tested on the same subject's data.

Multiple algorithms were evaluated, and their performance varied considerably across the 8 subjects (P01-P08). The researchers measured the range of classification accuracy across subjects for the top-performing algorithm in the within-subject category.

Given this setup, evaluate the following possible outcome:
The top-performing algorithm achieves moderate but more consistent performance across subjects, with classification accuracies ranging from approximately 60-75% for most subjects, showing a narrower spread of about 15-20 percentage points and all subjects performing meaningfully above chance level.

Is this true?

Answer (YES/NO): NO